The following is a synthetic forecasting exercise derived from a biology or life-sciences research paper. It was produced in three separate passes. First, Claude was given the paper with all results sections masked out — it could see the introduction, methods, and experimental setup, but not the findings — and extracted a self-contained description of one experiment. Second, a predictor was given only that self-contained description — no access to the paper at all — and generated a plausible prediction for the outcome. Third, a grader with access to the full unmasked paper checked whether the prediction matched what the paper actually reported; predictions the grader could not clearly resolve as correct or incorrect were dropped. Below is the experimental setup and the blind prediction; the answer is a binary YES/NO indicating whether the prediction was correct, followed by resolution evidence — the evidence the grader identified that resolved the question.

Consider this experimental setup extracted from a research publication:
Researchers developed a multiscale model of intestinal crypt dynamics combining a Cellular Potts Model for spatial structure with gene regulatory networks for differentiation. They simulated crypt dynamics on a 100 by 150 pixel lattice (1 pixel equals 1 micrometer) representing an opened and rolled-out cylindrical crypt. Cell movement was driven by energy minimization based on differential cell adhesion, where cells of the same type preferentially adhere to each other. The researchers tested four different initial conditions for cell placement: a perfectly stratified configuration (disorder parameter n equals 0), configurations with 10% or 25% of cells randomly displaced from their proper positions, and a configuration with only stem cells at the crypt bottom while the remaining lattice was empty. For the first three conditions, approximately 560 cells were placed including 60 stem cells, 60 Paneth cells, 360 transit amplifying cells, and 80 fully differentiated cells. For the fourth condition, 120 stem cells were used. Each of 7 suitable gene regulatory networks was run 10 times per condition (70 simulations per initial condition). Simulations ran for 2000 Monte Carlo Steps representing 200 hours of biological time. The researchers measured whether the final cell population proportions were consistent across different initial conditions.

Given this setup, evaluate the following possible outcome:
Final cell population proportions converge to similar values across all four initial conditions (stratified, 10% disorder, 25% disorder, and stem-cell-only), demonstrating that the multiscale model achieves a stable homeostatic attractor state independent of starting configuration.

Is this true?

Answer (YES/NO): YES